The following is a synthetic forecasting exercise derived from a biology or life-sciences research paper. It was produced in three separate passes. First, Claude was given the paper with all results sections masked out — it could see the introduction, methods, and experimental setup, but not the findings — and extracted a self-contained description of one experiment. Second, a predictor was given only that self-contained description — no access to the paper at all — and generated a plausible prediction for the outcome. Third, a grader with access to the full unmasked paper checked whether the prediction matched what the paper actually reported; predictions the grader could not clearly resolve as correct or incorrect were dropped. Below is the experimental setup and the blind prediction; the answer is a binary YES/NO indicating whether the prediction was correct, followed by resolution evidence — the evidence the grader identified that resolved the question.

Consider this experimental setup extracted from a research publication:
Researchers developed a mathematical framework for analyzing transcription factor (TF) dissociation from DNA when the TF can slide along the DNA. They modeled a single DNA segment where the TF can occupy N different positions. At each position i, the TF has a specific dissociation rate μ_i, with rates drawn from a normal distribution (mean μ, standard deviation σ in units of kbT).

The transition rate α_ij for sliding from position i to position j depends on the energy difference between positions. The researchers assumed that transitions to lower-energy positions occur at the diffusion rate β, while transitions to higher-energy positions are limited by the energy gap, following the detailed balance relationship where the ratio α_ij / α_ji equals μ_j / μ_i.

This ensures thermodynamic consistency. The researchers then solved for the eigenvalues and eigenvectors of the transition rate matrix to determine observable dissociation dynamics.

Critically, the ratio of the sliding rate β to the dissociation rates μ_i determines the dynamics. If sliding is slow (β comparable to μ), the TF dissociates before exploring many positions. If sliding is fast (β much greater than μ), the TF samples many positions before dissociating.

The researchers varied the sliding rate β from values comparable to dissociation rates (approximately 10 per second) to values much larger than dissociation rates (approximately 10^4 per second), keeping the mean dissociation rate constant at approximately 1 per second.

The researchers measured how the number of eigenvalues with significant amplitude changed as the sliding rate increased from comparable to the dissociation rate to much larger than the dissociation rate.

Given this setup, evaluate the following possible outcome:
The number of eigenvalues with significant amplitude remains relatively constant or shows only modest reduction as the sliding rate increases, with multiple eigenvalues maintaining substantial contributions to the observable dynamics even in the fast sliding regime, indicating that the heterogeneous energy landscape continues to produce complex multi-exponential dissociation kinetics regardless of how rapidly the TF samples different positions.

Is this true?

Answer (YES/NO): NO